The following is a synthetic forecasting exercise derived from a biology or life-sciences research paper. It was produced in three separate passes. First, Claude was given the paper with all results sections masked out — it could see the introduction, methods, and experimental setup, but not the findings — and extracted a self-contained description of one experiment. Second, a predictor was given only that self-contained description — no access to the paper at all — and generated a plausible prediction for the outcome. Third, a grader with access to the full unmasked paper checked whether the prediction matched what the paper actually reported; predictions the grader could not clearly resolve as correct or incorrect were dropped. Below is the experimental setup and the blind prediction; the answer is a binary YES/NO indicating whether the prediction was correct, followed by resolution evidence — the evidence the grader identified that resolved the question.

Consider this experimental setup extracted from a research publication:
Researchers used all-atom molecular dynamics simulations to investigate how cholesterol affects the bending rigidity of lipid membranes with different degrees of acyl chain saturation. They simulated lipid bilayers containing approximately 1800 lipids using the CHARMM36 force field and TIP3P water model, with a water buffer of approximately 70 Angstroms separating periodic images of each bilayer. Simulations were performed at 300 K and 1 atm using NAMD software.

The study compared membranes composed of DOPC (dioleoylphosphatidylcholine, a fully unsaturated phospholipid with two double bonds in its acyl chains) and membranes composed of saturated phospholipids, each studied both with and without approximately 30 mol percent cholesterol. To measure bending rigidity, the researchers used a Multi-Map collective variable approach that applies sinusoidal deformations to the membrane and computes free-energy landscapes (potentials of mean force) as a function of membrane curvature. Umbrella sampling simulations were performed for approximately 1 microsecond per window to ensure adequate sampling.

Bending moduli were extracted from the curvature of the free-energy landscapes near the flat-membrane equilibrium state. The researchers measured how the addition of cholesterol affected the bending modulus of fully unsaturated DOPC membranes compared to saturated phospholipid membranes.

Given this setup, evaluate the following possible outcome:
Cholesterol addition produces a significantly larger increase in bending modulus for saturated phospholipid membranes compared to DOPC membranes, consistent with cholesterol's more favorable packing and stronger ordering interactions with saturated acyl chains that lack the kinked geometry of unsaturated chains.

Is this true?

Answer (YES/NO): YES